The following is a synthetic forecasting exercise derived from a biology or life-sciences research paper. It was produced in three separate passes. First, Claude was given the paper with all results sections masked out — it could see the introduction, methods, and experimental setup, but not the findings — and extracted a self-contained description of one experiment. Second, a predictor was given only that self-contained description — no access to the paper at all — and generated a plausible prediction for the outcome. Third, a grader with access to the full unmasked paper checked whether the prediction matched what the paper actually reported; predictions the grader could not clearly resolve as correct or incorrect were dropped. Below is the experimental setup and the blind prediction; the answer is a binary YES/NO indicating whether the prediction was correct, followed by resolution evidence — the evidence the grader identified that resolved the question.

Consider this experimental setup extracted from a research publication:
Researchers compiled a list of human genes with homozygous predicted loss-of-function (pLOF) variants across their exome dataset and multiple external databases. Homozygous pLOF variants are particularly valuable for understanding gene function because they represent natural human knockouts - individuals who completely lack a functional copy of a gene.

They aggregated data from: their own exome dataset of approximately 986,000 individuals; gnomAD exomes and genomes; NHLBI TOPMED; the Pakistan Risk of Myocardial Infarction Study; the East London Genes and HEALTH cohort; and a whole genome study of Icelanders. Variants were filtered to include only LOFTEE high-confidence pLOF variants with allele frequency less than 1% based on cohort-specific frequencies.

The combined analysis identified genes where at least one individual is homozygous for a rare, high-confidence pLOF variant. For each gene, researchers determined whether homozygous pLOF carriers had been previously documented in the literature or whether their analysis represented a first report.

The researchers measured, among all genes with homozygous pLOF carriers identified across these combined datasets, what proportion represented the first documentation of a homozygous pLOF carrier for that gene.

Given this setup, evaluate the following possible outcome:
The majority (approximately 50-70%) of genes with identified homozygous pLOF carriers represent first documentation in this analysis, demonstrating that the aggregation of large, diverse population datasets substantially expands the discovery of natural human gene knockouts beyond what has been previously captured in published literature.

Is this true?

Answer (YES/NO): NO